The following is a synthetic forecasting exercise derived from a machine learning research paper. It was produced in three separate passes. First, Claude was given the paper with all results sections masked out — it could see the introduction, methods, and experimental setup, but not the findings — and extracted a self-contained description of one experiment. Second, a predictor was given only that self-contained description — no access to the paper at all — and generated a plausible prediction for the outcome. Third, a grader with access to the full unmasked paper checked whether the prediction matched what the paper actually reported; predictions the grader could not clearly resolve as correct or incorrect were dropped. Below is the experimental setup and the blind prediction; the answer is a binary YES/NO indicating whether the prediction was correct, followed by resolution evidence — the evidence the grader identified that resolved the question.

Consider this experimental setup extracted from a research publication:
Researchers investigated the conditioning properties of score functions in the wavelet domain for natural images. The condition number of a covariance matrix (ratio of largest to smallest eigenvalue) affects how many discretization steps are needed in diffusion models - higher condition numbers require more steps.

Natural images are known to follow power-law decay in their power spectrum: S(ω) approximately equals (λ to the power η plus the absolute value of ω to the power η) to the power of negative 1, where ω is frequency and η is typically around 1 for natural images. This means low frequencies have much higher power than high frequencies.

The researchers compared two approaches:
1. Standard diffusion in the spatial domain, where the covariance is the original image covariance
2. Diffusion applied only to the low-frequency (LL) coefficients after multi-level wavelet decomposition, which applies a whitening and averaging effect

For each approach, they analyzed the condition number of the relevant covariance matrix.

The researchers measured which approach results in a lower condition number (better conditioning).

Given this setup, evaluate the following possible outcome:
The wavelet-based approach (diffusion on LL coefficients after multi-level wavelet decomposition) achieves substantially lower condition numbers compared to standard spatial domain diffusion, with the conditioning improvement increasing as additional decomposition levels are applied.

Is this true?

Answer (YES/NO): YES